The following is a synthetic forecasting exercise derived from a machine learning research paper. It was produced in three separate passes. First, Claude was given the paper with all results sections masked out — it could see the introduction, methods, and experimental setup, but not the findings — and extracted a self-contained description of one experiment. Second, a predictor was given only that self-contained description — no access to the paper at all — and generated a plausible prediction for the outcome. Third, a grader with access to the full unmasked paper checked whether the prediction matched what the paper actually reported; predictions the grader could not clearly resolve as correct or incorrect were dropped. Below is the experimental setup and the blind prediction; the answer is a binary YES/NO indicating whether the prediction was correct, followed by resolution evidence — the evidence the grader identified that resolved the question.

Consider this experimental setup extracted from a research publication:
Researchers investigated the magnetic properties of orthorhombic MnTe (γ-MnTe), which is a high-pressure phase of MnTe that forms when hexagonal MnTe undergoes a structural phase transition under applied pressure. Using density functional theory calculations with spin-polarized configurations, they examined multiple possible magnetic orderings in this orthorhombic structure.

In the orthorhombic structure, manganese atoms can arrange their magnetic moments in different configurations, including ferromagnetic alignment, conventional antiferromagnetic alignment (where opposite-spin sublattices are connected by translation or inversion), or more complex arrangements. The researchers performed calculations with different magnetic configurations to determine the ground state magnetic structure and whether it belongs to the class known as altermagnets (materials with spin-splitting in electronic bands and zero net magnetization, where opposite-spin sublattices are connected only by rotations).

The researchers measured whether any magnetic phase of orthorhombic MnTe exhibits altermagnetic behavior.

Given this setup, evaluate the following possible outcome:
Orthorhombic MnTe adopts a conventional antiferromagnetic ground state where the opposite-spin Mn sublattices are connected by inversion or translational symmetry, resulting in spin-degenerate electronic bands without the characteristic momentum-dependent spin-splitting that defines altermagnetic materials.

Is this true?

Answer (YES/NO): NO